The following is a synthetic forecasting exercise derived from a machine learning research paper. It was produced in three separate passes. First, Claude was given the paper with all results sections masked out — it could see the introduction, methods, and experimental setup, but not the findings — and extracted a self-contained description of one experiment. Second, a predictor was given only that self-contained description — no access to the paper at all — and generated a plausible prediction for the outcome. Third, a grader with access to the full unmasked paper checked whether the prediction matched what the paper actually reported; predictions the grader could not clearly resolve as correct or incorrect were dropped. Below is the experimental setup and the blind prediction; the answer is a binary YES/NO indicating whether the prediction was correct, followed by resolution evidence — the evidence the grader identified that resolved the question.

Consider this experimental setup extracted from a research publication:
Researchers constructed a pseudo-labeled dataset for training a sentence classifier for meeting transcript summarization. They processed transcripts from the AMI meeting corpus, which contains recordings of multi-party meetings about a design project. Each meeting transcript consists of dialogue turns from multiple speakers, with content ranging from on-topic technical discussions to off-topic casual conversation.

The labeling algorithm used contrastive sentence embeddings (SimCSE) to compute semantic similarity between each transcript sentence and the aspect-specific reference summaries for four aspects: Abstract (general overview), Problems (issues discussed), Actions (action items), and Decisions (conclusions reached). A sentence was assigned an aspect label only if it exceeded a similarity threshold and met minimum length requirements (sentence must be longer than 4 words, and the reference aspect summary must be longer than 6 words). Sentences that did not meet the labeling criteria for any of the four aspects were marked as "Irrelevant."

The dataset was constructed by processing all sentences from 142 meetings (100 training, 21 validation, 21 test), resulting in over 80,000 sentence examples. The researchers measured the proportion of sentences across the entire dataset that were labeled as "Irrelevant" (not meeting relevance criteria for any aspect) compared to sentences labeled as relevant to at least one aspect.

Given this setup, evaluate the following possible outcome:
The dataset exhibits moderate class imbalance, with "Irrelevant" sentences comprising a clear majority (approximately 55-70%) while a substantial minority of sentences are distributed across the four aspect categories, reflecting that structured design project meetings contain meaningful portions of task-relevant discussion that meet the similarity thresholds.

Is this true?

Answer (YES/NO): NO